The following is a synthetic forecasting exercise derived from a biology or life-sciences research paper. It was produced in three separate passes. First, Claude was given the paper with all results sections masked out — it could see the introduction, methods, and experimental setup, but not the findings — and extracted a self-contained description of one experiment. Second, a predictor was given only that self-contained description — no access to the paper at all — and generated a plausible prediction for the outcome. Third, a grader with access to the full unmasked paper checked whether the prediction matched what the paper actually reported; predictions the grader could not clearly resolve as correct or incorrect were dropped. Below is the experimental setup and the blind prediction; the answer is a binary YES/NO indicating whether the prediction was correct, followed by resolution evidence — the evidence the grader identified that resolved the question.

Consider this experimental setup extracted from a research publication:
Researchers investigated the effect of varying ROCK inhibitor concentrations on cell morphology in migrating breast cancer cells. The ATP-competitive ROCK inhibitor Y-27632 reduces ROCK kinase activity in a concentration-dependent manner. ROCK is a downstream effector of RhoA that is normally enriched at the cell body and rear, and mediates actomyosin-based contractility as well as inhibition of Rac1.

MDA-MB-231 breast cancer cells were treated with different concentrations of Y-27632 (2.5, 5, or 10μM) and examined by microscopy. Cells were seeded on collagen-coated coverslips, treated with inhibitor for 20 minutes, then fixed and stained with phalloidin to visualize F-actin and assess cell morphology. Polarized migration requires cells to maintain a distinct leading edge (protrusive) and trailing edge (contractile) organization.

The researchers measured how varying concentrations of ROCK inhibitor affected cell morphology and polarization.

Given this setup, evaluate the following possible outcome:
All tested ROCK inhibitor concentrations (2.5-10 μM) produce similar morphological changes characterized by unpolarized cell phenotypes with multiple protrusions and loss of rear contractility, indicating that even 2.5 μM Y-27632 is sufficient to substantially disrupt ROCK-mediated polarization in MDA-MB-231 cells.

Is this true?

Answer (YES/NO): NO